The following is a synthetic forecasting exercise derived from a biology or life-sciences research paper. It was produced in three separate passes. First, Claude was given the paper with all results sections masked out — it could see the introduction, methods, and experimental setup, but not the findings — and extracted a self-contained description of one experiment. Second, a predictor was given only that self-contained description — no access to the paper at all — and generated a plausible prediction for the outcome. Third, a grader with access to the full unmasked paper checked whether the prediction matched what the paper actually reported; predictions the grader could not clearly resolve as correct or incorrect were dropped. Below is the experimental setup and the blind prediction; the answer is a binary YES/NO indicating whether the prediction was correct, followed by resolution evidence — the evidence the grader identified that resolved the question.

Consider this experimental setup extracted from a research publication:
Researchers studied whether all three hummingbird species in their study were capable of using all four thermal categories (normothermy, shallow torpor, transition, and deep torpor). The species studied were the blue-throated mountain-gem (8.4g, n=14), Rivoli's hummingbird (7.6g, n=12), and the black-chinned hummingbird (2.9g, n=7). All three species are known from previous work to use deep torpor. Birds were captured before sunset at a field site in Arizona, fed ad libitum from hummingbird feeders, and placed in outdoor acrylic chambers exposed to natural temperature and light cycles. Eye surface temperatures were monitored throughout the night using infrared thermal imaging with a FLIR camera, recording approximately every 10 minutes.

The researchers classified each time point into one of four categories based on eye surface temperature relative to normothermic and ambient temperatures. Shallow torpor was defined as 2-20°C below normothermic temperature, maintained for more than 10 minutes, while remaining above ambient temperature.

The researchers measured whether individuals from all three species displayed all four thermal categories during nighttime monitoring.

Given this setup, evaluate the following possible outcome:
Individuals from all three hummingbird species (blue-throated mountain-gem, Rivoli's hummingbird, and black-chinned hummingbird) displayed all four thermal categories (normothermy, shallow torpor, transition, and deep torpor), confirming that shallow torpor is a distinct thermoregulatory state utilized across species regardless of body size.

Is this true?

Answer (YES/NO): NO